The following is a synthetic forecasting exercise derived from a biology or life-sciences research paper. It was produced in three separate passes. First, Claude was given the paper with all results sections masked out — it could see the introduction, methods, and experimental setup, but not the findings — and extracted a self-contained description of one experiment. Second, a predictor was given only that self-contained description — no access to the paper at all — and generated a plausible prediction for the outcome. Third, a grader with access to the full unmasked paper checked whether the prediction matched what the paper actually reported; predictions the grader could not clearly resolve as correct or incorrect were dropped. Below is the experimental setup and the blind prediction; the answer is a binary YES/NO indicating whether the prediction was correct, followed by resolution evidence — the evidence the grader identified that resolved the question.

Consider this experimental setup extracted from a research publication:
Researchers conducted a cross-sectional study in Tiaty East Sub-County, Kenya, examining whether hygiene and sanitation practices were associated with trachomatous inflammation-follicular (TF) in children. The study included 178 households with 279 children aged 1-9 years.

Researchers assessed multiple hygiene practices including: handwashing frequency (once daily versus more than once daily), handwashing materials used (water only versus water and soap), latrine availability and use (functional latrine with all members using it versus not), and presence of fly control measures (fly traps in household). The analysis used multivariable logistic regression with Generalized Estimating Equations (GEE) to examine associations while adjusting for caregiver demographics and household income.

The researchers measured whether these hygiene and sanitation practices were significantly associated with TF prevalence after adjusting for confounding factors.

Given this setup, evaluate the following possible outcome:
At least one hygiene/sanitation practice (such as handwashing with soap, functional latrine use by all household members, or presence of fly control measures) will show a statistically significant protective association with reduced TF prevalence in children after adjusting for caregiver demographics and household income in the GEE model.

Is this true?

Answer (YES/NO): NO